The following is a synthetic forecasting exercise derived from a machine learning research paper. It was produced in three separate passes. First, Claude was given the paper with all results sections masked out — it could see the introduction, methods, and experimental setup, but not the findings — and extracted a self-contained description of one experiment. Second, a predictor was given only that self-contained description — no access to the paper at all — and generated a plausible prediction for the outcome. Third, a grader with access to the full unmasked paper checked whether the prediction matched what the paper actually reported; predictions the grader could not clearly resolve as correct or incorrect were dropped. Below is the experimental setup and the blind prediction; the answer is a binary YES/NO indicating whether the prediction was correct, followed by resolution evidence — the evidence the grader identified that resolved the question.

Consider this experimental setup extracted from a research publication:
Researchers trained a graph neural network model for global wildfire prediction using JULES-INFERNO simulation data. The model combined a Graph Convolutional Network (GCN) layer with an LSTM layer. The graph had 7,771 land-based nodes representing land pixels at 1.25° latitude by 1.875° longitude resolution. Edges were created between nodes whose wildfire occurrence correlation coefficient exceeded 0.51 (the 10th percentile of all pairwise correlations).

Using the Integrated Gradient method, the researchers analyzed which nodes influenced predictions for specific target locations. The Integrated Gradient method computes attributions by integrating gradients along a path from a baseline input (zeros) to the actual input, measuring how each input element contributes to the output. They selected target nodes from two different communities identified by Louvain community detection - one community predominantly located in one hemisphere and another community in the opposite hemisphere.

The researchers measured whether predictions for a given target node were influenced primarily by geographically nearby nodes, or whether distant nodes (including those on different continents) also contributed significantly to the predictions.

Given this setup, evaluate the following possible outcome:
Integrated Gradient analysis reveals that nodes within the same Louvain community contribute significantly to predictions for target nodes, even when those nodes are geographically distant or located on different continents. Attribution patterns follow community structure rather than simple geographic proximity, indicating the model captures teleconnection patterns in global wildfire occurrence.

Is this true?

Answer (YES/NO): NO